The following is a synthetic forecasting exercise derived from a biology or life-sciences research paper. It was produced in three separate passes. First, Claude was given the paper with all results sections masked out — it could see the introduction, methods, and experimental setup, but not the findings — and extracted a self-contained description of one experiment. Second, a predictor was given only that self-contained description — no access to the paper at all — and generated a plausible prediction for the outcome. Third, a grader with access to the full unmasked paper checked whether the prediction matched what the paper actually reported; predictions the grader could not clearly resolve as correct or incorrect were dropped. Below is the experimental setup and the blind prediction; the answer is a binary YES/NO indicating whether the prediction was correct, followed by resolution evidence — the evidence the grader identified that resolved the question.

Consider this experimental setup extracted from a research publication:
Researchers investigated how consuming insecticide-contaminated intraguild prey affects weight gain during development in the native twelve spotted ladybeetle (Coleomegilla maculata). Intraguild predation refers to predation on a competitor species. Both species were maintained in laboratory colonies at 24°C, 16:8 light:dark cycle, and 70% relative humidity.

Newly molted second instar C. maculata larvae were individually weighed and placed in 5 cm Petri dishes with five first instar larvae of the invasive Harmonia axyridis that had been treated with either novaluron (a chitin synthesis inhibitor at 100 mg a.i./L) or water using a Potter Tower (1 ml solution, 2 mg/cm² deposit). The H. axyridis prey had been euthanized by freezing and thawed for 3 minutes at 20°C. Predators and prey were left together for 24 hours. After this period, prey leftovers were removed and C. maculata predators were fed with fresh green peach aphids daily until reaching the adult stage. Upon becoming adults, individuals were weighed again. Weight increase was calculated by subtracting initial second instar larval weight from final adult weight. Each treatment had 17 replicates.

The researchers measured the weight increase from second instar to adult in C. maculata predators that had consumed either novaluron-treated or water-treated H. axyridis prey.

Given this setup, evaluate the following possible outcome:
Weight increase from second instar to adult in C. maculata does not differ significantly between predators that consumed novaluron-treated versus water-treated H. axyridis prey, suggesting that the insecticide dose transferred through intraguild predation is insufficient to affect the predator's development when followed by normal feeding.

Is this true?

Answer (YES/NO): YES